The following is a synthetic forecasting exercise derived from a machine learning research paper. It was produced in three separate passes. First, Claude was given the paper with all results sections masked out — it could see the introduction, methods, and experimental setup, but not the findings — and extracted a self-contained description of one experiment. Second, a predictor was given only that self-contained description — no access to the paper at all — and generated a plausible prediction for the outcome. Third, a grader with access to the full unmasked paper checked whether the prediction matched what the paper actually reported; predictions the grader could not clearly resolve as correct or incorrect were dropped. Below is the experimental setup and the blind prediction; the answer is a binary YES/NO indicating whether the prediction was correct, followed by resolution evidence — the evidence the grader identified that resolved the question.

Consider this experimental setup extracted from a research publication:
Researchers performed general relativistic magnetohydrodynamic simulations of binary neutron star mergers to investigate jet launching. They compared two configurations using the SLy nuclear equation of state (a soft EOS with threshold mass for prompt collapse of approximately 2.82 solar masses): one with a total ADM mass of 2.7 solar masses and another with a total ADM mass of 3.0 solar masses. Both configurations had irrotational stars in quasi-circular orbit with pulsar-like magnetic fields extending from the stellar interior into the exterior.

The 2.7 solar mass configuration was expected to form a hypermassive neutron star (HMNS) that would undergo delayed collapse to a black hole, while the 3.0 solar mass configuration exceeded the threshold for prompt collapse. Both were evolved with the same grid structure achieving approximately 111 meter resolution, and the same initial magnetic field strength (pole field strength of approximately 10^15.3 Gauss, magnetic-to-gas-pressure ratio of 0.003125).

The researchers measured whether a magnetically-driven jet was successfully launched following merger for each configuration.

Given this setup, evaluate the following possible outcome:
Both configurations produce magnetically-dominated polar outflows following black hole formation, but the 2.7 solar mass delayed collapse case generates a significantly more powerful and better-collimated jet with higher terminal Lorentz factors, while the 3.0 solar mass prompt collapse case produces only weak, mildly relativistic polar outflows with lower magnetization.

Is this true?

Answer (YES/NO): NO